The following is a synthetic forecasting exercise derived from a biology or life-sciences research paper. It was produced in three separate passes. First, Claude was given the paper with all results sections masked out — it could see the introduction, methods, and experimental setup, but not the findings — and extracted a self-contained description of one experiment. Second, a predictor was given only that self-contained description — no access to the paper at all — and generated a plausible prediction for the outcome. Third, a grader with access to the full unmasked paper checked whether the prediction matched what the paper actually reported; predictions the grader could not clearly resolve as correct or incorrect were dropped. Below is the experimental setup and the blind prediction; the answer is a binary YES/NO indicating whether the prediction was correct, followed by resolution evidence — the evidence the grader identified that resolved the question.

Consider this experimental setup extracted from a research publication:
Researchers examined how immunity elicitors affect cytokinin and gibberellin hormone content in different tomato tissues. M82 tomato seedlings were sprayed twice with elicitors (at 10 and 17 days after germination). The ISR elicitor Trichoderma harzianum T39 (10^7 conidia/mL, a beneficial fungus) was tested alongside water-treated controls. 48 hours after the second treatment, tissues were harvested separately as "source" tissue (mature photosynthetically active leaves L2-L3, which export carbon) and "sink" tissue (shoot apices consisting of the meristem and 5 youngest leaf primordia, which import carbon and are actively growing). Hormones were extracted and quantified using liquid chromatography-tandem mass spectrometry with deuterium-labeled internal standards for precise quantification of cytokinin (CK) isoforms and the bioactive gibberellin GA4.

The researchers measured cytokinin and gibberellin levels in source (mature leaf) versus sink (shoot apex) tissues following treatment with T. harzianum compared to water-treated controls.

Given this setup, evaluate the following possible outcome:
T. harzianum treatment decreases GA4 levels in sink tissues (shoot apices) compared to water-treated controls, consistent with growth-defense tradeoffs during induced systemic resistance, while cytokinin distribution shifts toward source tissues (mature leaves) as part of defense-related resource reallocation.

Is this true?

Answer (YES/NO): NO